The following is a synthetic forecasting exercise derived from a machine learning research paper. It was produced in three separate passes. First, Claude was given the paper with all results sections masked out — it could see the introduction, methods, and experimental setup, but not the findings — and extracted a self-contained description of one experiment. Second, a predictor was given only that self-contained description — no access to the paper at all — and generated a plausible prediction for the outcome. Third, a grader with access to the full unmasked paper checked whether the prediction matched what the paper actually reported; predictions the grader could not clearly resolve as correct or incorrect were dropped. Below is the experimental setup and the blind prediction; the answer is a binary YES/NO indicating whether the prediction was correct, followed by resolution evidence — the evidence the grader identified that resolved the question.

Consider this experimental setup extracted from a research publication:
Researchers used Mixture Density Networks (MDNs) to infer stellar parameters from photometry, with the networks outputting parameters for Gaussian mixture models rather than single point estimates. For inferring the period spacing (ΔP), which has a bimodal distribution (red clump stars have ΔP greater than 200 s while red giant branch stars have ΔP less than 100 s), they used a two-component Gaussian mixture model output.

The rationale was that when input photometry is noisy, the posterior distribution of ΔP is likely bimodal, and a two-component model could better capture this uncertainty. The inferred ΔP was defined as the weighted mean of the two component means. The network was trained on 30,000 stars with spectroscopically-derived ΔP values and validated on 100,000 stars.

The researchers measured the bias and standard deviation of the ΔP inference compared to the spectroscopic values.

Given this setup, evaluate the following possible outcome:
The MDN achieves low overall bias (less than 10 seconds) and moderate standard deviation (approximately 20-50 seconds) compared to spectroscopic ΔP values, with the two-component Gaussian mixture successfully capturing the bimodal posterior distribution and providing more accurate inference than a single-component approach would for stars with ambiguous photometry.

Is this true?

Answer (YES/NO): NO